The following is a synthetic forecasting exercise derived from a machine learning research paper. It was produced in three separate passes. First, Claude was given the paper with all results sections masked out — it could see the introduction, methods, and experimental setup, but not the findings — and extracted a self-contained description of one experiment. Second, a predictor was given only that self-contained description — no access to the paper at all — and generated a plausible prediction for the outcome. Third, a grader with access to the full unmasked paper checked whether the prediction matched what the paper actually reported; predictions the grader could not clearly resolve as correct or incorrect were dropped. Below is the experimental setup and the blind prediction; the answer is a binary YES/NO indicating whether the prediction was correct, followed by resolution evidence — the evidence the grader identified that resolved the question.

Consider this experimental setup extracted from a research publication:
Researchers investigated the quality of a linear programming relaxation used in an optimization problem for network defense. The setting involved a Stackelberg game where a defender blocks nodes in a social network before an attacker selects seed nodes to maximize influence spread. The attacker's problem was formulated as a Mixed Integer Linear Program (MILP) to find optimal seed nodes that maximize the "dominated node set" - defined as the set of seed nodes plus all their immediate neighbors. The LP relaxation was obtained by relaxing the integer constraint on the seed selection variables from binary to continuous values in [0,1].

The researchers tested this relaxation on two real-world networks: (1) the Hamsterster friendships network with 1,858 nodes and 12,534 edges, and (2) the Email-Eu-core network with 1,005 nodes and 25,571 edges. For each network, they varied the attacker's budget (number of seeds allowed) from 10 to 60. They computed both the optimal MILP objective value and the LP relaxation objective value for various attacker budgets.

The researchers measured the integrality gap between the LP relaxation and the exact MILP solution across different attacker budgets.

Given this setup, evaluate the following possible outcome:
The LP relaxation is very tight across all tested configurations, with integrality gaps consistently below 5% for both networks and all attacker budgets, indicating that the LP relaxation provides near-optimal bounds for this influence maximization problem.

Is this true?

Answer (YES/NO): YES